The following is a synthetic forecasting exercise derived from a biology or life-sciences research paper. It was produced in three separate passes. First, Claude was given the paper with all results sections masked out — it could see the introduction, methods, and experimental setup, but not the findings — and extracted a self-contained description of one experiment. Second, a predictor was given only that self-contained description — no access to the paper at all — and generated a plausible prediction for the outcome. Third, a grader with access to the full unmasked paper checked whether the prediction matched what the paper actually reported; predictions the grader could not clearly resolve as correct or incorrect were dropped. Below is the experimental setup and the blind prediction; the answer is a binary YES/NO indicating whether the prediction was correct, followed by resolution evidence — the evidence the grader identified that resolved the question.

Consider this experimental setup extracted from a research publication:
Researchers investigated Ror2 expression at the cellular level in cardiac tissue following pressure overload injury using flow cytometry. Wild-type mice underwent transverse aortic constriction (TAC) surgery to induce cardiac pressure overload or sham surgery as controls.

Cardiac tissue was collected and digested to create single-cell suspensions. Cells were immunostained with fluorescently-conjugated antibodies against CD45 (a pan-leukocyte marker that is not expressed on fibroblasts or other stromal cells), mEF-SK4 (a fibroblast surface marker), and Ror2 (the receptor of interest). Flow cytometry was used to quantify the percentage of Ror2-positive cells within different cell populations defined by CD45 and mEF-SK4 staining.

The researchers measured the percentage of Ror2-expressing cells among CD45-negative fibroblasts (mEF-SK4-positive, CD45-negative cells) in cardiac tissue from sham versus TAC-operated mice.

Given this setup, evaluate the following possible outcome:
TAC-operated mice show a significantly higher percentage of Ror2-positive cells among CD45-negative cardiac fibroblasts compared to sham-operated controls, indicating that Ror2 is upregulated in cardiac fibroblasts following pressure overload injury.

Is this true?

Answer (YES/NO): YES